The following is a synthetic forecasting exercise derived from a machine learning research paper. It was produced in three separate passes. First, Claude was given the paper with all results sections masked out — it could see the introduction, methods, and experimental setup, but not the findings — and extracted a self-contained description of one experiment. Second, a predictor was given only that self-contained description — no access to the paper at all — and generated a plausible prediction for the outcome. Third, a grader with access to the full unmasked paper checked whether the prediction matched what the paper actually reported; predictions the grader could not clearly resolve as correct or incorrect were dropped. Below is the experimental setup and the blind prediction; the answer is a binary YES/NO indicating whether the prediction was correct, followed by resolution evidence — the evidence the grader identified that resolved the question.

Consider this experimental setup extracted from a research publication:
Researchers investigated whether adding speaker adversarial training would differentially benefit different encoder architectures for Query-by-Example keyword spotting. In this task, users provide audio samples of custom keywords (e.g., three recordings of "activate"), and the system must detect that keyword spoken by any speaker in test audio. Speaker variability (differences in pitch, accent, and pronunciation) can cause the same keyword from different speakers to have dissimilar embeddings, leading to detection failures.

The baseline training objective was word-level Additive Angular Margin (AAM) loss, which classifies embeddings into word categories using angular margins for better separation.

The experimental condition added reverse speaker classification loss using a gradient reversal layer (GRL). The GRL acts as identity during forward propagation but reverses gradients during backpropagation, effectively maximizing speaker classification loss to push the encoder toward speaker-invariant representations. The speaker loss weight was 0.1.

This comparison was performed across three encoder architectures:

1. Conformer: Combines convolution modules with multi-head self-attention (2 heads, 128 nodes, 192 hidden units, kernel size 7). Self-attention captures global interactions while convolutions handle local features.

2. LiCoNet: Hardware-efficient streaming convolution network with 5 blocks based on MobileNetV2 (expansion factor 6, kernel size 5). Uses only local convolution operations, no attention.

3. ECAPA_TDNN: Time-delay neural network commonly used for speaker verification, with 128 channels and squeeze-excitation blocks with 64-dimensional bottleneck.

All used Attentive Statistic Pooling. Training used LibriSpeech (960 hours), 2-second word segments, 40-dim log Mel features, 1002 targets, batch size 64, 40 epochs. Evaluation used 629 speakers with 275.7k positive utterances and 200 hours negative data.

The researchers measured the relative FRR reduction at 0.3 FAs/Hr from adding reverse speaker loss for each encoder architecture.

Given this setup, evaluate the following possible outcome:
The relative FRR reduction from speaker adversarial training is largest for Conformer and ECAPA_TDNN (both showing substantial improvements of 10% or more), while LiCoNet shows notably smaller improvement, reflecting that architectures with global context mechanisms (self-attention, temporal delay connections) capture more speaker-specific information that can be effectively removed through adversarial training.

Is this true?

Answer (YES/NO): NO